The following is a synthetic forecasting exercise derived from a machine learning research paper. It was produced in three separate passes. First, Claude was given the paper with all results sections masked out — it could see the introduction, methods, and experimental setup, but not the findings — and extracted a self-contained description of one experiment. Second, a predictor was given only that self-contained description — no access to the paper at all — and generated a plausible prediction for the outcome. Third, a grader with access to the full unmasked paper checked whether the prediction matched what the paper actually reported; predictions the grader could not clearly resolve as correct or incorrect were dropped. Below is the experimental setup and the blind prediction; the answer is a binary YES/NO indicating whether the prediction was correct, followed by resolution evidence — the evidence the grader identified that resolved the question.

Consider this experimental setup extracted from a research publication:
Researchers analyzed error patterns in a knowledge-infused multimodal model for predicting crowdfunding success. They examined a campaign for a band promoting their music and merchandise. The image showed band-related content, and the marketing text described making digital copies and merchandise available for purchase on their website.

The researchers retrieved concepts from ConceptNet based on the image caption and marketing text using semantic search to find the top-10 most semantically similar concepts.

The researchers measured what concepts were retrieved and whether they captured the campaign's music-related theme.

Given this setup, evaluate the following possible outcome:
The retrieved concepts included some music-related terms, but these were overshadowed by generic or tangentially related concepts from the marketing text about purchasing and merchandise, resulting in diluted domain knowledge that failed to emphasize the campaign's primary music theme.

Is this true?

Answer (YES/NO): NO